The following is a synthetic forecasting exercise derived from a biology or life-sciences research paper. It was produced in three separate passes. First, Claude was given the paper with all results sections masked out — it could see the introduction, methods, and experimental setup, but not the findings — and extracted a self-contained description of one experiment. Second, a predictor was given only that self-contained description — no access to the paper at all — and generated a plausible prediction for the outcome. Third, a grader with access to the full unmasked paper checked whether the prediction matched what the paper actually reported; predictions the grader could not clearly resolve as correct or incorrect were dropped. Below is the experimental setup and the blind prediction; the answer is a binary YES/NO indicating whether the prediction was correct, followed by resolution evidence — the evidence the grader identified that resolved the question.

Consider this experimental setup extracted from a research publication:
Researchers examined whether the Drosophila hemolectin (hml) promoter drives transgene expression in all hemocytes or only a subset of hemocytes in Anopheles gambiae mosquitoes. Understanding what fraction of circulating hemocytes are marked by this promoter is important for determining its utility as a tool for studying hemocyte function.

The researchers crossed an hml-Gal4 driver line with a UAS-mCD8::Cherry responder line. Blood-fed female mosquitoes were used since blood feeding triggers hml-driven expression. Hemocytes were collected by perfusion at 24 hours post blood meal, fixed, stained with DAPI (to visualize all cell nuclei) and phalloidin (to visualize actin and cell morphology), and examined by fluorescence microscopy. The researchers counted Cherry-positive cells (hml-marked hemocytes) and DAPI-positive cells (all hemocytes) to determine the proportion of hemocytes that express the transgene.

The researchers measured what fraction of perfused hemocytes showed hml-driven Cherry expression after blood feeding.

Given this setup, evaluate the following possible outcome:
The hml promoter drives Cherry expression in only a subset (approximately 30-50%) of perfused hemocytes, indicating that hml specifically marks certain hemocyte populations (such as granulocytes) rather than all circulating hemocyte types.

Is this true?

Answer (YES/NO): NO